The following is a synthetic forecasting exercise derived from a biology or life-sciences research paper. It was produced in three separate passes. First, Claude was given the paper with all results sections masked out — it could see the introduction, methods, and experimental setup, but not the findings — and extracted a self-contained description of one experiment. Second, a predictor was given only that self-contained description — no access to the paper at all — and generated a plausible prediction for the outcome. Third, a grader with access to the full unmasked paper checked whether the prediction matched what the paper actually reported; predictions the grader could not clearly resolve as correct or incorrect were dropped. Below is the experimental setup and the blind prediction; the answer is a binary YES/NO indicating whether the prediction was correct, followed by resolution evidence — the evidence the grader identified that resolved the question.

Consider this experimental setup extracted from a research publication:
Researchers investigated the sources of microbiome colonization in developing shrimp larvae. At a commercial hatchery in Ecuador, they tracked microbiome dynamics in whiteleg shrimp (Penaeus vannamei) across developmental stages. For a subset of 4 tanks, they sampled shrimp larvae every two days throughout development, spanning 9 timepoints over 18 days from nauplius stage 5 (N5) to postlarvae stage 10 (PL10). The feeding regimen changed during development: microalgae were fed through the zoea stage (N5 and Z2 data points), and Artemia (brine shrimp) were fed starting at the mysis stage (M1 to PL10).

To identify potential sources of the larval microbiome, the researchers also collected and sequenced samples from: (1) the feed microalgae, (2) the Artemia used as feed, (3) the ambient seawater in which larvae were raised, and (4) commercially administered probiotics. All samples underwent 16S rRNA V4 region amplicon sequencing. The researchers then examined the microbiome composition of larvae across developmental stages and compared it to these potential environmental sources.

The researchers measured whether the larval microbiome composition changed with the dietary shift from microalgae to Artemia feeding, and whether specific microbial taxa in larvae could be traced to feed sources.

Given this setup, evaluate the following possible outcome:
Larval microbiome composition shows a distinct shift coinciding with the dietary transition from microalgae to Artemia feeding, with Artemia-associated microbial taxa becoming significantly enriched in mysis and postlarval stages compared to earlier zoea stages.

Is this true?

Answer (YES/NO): YES